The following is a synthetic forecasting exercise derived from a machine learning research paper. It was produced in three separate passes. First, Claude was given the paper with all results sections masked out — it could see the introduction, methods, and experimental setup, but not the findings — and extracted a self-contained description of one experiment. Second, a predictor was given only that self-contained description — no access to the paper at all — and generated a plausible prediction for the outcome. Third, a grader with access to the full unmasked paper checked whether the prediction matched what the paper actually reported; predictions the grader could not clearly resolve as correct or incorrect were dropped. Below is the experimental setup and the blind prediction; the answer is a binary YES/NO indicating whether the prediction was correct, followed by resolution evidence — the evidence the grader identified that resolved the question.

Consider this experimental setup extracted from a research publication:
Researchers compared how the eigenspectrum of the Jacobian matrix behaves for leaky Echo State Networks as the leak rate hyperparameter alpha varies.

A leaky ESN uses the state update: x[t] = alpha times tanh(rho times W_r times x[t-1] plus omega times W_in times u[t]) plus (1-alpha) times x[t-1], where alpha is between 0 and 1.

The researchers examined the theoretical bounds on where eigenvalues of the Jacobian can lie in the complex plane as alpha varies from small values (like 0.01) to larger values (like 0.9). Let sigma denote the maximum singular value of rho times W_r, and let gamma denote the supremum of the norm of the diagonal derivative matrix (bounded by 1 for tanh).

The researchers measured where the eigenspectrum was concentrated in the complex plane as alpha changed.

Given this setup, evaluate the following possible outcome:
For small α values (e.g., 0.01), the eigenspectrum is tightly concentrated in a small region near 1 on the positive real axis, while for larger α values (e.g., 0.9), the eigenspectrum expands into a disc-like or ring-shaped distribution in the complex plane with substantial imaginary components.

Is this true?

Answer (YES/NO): YES